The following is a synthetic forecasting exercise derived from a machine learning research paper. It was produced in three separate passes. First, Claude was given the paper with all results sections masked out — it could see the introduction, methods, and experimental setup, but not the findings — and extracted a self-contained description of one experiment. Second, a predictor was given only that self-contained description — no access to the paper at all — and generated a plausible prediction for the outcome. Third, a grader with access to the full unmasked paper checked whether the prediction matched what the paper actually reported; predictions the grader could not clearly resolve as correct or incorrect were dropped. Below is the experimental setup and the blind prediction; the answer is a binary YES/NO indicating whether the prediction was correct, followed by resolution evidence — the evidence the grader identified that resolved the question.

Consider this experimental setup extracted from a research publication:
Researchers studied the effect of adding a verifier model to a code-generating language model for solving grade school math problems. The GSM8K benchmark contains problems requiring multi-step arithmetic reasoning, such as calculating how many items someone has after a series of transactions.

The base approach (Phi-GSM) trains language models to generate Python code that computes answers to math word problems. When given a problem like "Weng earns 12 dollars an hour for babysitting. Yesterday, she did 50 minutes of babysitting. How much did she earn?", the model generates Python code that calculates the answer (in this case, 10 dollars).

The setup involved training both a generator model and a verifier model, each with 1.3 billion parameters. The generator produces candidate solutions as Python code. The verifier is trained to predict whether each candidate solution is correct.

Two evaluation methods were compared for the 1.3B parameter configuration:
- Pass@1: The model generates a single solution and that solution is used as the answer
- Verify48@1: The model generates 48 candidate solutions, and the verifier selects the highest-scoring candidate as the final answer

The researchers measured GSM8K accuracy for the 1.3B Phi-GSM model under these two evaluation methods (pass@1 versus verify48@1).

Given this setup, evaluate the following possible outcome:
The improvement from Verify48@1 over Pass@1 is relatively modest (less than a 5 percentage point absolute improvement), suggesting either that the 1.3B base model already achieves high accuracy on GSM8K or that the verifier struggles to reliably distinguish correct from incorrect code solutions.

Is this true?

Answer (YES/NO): NO